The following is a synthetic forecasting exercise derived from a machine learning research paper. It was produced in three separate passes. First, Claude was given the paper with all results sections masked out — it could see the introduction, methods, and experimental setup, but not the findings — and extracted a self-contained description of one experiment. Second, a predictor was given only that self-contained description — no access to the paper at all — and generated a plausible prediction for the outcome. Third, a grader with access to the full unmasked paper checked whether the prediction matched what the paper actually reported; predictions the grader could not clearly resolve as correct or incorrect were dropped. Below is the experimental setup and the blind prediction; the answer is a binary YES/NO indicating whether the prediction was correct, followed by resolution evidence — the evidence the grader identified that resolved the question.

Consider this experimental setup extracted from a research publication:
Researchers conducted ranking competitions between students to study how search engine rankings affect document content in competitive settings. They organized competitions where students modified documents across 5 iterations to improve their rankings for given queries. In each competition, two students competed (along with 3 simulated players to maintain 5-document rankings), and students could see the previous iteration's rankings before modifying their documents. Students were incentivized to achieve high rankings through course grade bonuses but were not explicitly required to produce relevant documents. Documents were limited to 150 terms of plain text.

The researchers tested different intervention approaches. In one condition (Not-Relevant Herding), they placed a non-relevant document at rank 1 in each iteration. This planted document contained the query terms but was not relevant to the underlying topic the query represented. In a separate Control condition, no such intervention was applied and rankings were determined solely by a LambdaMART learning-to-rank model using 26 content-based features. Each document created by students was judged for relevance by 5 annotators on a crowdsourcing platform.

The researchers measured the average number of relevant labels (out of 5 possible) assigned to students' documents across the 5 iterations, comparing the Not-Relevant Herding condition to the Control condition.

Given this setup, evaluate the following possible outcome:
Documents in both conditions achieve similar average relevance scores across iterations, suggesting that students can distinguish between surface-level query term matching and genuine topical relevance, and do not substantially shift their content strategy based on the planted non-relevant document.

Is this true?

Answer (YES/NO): NO